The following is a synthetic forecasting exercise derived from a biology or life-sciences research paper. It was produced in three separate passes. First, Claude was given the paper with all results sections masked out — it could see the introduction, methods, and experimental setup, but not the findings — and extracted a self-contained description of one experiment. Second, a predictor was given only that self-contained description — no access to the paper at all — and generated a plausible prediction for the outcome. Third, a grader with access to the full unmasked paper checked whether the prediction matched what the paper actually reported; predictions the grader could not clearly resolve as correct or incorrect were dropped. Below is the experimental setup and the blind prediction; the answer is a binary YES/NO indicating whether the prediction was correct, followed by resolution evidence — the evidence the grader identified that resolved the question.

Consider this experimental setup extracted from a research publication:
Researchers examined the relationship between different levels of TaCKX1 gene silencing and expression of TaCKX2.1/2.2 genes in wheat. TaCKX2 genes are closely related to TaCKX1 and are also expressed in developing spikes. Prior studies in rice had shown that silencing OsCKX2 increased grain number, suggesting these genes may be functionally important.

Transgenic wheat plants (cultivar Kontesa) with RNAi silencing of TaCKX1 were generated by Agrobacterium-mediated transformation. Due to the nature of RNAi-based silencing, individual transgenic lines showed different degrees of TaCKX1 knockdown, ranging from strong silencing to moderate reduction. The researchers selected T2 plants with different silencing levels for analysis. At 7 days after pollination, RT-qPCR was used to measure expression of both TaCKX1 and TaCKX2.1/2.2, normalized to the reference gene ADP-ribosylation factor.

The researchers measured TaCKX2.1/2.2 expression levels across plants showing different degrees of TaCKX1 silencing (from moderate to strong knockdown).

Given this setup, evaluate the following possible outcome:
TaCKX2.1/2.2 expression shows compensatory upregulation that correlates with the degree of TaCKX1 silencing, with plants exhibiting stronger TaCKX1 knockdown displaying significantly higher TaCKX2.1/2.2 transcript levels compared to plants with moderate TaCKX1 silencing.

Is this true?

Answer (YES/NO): YES